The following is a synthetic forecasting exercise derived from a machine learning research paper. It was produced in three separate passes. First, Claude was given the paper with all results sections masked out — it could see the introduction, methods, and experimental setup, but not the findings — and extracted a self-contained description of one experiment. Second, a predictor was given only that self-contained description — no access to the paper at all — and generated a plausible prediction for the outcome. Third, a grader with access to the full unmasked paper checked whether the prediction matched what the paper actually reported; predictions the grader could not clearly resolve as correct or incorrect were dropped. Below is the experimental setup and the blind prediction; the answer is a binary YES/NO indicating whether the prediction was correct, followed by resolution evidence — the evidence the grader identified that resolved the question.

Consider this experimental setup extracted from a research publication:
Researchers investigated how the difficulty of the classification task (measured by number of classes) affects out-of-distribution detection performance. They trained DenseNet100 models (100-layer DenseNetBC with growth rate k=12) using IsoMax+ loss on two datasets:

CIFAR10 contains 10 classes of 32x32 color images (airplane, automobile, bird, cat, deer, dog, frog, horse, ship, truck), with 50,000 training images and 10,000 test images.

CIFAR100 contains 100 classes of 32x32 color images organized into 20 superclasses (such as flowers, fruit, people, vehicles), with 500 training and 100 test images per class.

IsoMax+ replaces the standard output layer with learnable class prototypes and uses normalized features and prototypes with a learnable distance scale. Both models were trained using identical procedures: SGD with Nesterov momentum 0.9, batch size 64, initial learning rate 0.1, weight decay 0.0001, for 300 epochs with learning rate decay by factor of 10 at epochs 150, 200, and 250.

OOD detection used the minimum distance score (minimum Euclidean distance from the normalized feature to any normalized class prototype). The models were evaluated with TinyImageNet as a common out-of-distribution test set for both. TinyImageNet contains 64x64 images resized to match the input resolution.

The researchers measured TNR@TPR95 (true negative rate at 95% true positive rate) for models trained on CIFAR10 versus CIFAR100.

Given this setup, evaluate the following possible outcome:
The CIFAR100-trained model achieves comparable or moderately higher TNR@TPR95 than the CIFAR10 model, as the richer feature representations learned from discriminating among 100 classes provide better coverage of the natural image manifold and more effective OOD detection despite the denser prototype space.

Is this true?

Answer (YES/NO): NO